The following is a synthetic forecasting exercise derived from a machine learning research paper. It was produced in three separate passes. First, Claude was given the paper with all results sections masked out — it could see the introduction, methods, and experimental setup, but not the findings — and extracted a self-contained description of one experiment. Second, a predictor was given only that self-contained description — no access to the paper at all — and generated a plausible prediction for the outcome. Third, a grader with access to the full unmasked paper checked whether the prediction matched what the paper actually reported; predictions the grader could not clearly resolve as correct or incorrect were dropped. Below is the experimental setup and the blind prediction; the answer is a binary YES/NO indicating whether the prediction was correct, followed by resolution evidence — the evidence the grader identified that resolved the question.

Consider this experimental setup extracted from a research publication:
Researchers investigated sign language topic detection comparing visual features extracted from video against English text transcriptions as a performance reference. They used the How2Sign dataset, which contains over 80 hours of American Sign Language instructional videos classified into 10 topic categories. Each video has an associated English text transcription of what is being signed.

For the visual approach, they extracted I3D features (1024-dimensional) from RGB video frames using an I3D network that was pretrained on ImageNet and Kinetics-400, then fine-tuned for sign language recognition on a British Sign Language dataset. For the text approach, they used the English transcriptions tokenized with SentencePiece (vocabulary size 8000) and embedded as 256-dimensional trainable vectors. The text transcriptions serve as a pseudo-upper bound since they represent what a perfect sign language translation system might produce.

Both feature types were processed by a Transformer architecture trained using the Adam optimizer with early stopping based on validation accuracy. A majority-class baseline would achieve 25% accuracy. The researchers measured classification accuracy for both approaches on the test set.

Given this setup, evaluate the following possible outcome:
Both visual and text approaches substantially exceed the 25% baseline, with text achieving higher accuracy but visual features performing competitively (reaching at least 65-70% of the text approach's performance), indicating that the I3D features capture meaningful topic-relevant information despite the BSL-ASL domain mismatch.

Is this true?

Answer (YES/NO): YES